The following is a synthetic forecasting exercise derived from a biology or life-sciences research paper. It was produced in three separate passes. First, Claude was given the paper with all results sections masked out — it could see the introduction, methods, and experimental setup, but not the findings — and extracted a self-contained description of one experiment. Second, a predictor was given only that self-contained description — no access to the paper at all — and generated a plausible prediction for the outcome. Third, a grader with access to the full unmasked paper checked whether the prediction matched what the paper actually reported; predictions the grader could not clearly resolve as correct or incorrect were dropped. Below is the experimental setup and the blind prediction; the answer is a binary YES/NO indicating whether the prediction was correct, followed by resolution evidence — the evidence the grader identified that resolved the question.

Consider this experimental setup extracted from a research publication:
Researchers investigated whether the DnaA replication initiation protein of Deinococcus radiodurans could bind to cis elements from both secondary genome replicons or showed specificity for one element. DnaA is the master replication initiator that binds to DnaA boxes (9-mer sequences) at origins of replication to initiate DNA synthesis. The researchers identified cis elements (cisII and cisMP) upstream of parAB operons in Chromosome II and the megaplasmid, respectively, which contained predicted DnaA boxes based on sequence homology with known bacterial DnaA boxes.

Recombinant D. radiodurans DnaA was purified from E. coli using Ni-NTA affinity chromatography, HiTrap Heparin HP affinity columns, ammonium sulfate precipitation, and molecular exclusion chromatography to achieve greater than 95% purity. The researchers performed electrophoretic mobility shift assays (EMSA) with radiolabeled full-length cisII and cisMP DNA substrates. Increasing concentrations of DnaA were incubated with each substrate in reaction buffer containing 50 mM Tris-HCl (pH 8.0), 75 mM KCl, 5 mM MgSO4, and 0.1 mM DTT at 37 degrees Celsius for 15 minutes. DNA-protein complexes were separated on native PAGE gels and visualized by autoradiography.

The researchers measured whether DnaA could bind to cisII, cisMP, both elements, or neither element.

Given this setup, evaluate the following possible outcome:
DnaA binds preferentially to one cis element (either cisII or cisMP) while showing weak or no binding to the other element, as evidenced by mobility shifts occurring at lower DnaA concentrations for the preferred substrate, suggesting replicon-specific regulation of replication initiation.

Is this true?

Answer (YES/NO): NO